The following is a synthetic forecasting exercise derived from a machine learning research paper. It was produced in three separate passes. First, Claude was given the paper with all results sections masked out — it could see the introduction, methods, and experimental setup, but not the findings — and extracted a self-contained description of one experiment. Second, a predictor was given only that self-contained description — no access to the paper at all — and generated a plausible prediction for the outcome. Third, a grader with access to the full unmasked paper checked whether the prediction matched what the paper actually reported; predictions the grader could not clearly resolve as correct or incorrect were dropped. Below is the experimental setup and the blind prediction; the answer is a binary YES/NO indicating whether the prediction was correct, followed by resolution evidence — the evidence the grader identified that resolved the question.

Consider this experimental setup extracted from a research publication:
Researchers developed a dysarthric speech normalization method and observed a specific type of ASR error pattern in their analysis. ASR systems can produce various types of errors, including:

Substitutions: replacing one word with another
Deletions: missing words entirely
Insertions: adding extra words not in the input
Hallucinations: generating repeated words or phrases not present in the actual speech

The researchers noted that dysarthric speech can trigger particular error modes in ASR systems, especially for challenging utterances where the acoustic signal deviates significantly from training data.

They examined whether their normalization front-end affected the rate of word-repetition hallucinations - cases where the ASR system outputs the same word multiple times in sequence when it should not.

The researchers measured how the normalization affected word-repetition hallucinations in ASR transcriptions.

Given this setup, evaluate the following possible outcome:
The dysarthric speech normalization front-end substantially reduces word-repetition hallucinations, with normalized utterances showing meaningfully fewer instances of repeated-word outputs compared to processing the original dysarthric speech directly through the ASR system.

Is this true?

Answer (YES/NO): YES